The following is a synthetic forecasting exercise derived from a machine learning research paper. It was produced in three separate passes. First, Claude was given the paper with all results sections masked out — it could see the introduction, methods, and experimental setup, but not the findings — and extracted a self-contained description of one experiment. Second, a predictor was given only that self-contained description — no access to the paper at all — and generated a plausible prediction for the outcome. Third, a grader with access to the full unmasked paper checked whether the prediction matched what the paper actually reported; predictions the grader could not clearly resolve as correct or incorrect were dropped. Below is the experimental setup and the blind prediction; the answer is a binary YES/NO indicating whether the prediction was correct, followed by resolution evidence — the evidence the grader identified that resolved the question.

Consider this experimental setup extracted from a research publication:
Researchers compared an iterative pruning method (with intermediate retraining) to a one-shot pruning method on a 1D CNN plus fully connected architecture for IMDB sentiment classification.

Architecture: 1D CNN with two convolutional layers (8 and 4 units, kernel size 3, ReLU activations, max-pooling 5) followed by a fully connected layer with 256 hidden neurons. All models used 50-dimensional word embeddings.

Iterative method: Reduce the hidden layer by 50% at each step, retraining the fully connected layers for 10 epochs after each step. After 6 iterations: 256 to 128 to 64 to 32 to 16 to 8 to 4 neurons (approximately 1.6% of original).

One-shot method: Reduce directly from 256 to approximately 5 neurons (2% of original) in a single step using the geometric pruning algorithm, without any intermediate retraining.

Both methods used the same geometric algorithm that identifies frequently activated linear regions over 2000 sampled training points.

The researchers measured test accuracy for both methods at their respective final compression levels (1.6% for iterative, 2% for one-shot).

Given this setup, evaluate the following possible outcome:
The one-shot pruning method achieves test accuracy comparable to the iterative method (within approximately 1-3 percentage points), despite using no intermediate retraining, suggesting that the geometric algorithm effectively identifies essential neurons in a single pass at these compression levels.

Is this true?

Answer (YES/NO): YES